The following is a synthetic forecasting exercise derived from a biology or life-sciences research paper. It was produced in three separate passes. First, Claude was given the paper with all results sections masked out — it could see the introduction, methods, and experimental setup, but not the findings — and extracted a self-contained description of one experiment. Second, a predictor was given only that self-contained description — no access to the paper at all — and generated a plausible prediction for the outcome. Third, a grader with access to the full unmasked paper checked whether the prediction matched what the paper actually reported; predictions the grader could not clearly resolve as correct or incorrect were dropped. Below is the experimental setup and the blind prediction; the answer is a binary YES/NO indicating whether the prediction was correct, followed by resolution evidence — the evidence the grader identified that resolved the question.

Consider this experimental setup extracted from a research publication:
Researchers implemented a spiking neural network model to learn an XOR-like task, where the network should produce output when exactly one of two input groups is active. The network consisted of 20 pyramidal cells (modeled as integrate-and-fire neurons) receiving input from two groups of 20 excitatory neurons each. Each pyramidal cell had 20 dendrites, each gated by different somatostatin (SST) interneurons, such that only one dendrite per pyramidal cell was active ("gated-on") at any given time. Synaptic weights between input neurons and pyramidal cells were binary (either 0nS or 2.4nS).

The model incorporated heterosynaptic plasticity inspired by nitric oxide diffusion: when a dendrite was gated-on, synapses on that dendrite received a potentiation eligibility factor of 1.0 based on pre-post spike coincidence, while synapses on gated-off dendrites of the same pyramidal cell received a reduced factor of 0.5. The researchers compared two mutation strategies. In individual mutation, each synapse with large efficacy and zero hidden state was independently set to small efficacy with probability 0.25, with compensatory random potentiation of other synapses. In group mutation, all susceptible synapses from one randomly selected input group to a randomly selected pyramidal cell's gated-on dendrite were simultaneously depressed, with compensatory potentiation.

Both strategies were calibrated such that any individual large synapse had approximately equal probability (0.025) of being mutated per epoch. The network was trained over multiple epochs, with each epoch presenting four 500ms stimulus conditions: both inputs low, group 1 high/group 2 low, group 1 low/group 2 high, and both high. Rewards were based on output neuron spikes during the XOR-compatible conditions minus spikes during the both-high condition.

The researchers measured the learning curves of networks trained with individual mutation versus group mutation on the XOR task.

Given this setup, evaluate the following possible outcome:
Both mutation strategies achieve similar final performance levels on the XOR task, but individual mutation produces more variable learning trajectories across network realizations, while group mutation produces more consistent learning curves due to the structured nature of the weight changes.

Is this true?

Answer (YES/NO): NO